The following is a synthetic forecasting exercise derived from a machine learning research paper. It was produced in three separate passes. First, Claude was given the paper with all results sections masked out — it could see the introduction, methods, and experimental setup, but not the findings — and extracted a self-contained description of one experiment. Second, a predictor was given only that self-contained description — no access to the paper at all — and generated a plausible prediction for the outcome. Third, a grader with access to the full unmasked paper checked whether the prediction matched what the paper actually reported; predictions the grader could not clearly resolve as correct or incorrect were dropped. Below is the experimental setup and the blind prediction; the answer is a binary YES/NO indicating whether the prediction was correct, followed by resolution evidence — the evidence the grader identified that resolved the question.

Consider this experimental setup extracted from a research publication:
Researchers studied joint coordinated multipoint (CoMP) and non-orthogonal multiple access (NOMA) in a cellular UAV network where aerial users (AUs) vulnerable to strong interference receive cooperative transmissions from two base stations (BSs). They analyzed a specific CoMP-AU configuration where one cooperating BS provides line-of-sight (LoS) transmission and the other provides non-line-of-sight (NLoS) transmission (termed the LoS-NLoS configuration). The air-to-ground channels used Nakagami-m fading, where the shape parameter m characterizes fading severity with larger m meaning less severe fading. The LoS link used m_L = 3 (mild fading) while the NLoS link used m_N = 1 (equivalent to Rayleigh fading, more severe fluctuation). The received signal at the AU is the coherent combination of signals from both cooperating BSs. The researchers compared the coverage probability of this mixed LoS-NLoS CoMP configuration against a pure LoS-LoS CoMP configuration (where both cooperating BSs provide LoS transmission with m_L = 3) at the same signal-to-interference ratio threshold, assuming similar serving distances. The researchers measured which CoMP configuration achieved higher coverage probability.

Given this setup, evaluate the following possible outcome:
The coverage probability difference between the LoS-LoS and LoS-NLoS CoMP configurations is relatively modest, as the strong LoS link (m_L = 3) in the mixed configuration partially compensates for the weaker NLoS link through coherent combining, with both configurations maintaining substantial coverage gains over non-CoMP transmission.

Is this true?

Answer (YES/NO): NO